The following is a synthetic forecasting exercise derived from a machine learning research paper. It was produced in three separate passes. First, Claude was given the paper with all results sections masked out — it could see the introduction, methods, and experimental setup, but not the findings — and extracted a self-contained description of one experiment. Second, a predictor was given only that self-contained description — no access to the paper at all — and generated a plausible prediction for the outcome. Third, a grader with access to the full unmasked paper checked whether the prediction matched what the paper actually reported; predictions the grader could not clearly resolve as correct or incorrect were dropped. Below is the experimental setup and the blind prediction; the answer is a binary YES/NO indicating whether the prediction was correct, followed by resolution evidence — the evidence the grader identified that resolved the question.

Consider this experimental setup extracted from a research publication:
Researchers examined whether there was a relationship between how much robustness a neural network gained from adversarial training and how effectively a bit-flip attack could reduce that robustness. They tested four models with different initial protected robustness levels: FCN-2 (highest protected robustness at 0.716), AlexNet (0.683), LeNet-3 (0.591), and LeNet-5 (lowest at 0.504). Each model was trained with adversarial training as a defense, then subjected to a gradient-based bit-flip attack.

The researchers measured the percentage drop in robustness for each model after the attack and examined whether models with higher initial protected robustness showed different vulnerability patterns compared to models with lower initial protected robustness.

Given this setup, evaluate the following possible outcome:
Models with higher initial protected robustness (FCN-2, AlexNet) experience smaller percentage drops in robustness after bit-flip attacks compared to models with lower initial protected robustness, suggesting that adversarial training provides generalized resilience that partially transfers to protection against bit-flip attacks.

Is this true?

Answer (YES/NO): NO